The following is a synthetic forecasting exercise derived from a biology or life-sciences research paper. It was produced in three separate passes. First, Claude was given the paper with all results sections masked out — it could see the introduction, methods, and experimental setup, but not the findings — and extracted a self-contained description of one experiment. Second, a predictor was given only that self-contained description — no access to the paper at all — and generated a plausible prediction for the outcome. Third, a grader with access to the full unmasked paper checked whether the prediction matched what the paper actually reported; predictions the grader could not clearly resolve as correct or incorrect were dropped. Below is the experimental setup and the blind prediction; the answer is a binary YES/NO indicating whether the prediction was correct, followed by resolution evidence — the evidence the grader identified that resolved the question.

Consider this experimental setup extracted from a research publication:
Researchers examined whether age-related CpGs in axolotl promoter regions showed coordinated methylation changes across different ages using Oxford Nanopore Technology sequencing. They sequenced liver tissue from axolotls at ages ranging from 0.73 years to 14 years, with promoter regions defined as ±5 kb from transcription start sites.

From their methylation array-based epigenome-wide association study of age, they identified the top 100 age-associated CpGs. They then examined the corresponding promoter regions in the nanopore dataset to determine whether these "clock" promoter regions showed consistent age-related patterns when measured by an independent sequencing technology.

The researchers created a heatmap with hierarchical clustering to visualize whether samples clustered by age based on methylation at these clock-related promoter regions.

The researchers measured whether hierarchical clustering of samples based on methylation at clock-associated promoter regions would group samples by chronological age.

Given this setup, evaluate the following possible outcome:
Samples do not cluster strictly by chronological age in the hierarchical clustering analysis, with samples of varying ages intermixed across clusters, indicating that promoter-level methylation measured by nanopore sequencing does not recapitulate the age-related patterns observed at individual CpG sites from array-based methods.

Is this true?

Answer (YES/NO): NO